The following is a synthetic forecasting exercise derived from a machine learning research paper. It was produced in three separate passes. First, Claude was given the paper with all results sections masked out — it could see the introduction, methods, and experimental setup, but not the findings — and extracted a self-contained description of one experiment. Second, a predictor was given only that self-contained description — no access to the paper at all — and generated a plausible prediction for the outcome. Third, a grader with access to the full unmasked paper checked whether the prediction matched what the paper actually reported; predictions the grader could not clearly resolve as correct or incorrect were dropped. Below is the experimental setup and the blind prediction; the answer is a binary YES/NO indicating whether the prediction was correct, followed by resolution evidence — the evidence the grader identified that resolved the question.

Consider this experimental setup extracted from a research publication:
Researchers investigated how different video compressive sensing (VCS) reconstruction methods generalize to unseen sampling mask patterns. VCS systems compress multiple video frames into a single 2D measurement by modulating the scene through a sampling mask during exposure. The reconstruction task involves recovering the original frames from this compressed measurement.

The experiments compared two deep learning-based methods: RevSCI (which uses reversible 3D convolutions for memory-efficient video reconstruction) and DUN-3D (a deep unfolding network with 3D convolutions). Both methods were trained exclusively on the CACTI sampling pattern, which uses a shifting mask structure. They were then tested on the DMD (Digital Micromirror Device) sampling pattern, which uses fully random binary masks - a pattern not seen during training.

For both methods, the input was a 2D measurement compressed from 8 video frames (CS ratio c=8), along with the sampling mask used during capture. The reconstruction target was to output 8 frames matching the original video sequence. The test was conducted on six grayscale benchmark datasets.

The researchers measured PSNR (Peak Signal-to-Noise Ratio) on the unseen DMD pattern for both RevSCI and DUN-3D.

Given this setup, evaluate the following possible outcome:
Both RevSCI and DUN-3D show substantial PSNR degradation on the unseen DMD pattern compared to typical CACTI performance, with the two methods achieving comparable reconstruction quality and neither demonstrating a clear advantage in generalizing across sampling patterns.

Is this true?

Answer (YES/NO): NO